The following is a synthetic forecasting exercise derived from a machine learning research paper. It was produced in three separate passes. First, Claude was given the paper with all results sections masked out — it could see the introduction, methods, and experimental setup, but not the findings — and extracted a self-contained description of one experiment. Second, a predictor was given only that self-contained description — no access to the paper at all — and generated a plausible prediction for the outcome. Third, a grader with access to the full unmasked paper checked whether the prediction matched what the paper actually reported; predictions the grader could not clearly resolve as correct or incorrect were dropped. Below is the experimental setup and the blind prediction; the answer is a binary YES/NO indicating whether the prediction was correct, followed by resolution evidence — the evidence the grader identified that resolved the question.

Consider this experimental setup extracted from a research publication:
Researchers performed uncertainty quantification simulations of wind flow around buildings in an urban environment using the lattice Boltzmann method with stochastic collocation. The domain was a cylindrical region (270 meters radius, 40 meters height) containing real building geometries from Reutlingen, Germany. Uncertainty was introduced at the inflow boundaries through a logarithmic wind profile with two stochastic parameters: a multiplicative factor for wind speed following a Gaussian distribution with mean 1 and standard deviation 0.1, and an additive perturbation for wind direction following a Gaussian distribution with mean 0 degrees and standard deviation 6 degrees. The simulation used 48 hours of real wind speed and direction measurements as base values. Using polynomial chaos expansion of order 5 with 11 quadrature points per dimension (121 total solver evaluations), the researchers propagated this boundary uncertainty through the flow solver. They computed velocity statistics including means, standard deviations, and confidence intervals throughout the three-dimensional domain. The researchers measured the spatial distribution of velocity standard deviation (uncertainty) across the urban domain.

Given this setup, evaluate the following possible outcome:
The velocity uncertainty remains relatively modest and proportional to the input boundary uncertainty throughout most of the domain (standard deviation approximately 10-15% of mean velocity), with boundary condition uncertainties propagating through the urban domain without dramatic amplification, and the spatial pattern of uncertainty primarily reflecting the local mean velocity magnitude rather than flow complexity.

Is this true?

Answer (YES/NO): NO